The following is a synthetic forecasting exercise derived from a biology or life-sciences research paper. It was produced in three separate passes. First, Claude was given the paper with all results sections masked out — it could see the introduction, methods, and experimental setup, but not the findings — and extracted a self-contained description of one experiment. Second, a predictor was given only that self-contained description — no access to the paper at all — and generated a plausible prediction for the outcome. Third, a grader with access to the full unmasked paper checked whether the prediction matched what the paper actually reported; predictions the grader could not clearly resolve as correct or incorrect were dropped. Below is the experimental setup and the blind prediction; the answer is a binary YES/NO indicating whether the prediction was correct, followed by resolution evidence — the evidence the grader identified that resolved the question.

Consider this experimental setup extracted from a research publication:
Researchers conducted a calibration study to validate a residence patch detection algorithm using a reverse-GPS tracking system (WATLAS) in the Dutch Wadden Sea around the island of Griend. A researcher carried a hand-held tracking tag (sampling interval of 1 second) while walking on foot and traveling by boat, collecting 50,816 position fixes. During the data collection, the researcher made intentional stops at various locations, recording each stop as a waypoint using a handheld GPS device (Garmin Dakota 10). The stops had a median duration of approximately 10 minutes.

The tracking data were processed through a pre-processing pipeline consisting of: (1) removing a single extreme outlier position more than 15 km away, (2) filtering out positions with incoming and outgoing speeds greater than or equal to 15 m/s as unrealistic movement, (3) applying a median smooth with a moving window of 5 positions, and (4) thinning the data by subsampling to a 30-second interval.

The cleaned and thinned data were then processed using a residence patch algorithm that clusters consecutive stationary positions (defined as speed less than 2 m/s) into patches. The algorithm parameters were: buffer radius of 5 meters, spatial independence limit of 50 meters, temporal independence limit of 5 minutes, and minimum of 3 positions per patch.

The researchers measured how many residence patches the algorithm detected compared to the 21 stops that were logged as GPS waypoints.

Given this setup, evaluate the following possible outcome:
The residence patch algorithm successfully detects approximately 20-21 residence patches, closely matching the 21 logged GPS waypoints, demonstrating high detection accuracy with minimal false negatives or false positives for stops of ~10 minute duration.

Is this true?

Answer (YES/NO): NO